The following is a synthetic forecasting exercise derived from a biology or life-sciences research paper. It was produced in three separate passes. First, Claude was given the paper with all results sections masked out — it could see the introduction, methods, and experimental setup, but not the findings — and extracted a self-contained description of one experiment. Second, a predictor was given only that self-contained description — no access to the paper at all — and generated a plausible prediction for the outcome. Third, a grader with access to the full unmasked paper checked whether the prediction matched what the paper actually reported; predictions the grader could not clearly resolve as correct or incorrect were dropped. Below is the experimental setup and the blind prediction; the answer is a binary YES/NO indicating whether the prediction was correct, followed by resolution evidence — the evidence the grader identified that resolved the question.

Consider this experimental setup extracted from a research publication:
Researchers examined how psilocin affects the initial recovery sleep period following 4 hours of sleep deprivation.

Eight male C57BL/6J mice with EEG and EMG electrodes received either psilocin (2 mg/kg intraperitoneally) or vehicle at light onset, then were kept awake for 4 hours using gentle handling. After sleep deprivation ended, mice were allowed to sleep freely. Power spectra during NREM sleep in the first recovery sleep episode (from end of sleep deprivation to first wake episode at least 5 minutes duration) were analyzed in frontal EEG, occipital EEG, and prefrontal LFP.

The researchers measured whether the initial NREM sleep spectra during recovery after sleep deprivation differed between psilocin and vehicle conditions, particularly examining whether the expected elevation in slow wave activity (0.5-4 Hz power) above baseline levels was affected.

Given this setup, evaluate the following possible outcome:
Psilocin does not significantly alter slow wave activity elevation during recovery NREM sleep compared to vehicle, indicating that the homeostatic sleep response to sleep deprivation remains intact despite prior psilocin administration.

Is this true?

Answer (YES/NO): YES